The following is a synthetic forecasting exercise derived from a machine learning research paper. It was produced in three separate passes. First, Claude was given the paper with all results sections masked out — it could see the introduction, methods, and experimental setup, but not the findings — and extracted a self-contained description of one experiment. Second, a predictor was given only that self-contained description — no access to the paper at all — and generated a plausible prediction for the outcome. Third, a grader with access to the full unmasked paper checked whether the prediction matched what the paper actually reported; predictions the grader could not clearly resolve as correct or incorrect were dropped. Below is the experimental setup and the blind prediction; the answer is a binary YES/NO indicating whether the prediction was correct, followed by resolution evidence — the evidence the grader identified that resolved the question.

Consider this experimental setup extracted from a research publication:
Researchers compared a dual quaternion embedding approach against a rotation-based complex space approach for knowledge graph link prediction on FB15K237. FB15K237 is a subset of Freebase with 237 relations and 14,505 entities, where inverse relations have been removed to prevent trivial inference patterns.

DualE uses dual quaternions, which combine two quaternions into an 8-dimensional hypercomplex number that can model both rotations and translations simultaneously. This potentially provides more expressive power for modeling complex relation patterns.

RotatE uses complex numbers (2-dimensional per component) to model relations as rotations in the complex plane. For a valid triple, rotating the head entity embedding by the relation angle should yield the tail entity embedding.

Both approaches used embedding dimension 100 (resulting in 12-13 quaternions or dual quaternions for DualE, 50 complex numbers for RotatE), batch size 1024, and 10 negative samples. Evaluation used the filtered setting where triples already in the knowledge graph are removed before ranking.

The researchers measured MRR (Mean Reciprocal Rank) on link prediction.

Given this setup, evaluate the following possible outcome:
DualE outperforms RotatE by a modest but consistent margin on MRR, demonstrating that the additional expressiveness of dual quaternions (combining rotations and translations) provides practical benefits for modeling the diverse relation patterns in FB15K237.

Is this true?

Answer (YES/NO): NO